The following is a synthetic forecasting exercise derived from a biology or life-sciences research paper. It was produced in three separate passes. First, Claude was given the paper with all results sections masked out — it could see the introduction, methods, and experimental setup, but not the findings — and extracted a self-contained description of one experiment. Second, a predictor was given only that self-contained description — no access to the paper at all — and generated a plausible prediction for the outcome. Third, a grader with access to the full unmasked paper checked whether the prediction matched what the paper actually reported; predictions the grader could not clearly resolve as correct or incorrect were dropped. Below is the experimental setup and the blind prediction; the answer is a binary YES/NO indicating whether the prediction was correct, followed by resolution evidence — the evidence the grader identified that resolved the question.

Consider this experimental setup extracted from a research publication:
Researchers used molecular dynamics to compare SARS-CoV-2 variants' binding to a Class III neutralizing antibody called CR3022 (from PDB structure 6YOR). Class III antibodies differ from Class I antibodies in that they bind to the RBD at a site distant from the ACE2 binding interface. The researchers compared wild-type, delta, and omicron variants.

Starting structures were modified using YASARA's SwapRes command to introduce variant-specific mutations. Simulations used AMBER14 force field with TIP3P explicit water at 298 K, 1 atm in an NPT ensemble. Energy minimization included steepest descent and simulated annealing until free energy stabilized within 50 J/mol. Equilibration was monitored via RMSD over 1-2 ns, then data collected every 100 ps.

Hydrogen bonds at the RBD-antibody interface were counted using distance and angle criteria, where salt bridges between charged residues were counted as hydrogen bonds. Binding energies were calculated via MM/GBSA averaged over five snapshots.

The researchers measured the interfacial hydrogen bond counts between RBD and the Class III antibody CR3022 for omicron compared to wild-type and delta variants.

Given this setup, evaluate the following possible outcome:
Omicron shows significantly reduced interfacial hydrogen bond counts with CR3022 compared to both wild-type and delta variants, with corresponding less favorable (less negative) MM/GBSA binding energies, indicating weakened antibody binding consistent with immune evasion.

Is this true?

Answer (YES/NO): YES